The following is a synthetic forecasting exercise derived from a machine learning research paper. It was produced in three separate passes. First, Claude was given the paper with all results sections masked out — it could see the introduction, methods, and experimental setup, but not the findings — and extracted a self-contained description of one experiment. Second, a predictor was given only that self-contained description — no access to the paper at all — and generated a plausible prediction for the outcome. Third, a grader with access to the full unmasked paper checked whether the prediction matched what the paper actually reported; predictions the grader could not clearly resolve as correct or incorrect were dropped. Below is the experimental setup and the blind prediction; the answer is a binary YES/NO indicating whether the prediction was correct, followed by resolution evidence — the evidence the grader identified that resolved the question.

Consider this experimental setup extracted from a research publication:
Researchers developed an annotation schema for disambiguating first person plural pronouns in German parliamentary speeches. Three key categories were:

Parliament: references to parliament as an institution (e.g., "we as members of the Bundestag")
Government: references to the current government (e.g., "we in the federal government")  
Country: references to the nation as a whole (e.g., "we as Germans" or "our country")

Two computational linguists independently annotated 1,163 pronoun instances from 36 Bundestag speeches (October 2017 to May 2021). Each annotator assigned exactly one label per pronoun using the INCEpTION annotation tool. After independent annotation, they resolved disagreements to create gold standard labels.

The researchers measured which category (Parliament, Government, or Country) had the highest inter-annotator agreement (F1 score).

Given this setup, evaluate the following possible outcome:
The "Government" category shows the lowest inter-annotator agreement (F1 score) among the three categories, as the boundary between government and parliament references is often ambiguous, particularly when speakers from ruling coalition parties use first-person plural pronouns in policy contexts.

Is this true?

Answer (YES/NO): NO